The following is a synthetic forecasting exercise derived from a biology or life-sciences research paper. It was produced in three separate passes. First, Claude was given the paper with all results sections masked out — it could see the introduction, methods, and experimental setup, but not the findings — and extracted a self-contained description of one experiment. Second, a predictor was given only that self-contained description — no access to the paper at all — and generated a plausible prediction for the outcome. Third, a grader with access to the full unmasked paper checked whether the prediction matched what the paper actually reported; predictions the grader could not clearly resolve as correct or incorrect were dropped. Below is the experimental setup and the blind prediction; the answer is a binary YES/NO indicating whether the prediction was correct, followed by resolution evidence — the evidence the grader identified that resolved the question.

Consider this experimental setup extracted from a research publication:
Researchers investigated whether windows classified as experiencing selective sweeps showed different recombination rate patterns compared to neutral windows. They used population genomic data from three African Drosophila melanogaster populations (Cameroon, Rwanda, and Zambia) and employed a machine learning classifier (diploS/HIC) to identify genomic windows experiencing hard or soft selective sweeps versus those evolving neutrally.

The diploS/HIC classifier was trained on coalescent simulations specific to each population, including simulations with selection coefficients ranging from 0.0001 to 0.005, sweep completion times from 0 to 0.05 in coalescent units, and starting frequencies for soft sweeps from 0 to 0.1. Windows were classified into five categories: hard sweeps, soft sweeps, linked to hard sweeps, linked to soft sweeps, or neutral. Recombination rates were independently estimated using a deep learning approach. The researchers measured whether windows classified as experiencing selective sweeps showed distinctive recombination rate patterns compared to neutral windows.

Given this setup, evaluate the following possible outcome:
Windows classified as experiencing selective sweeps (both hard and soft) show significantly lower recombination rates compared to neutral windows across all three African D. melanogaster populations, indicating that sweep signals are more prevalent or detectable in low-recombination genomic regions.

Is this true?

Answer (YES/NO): YES